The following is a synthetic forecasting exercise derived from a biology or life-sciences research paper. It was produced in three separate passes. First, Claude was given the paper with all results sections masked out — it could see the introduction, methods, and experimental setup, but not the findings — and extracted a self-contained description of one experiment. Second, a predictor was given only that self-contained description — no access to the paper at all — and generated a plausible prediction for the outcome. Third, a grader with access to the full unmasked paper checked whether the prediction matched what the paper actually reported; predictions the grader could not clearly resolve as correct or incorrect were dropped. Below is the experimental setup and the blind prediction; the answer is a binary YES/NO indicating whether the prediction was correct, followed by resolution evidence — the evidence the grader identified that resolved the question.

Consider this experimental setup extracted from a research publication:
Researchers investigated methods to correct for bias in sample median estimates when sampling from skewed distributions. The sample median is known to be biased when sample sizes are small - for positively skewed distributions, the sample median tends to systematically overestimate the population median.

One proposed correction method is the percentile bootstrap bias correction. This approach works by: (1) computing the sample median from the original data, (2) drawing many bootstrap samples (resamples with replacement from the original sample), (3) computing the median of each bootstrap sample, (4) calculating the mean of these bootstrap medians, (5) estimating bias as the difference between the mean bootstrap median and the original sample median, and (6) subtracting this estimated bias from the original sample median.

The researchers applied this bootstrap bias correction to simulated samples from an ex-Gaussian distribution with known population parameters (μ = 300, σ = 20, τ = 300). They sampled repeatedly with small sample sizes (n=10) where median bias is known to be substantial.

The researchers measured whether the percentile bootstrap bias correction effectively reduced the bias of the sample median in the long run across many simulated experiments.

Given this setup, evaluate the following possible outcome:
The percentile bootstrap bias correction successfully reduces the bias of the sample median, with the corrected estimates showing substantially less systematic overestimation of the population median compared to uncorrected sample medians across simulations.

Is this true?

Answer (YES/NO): YES